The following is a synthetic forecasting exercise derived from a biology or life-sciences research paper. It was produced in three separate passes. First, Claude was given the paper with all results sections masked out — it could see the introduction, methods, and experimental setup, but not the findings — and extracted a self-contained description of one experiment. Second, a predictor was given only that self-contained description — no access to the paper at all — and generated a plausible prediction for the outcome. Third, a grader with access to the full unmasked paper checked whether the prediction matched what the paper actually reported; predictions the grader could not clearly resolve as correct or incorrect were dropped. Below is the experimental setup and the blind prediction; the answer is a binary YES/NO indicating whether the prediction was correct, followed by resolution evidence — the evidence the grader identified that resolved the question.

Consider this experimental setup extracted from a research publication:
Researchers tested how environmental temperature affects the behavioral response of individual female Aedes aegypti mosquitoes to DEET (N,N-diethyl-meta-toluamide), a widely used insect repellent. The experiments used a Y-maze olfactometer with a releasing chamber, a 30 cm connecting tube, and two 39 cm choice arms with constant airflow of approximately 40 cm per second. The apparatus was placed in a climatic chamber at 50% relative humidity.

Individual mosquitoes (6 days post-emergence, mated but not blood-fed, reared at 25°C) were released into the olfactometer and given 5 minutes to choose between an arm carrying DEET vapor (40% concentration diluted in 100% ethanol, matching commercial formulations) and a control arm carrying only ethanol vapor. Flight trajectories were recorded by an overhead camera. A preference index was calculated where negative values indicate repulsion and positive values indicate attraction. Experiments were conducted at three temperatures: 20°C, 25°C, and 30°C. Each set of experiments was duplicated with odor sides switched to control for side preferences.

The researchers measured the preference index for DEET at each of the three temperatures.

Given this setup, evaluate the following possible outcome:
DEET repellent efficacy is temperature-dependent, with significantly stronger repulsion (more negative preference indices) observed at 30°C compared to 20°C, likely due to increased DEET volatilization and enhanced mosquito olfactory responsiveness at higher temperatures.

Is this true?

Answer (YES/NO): YES